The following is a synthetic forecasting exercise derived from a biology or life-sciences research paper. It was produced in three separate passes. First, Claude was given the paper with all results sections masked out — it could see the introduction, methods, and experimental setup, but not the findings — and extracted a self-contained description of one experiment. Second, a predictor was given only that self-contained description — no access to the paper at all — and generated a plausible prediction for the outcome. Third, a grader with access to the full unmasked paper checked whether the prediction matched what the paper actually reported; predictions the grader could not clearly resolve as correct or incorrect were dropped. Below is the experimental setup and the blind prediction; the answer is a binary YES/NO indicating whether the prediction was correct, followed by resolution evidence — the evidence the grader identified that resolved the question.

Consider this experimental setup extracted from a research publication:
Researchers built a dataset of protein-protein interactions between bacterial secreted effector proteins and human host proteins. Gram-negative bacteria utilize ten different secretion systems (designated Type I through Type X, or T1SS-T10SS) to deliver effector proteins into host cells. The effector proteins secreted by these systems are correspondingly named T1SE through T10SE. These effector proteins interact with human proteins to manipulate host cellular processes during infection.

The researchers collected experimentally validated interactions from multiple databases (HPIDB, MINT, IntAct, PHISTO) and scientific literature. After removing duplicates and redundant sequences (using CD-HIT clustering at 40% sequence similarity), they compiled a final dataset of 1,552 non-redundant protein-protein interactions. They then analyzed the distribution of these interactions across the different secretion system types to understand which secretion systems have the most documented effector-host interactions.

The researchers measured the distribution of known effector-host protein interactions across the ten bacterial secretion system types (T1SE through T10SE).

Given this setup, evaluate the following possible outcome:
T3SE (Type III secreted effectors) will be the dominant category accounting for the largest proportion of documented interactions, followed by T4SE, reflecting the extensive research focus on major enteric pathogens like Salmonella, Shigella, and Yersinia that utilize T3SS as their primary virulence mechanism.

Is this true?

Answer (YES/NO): YES